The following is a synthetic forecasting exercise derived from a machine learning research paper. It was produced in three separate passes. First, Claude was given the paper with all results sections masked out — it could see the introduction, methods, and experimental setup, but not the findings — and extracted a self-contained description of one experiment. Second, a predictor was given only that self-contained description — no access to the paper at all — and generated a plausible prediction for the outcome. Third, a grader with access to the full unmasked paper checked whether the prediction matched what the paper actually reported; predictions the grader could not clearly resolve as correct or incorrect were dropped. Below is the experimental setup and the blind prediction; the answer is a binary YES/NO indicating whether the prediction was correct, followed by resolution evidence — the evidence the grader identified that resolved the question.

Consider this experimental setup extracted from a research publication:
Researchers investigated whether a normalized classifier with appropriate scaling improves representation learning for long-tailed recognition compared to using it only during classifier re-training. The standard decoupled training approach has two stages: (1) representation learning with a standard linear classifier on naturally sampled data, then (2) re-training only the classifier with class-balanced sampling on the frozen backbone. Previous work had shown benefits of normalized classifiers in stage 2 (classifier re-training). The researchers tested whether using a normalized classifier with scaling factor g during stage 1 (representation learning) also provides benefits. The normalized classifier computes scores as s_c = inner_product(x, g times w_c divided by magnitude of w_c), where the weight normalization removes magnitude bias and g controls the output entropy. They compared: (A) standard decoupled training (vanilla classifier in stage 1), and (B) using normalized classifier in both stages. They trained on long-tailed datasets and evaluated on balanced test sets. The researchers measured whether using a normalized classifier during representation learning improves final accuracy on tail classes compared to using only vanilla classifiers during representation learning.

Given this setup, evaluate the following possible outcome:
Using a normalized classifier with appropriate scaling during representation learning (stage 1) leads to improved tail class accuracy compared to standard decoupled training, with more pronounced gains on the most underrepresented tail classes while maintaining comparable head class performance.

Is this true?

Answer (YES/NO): NO